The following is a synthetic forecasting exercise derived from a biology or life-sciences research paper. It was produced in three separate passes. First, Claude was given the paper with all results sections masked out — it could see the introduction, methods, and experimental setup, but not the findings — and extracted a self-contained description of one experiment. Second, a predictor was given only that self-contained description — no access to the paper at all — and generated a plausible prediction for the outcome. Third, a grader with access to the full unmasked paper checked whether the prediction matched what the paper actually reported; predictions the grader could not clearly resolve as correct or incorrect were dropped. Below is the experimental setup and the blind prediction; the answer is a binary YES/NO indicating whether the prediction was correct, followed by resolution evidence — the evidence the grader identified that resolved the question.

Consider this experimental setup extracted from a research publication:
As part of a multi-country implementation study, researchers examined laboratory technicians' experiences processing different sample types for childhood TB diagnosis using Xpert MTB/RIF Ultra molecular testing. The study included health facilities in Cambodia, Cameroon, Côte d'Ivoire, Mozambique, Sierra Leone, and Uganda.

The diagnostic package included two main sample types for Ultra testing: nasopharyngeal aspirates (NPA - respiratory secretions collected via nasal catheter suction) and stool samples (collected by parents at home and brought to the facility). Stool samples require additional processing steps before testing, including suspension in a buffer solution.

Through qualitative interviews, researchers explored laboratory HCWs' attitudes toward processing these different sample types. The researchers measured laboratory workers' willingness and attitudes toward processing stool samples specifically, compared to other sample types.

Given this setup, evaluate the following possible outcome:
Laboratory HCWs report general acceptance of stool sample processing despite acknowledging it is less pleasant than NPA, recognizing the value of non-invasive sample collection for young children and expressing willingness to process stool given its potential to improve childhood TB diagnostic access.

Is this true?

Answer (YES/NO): NO